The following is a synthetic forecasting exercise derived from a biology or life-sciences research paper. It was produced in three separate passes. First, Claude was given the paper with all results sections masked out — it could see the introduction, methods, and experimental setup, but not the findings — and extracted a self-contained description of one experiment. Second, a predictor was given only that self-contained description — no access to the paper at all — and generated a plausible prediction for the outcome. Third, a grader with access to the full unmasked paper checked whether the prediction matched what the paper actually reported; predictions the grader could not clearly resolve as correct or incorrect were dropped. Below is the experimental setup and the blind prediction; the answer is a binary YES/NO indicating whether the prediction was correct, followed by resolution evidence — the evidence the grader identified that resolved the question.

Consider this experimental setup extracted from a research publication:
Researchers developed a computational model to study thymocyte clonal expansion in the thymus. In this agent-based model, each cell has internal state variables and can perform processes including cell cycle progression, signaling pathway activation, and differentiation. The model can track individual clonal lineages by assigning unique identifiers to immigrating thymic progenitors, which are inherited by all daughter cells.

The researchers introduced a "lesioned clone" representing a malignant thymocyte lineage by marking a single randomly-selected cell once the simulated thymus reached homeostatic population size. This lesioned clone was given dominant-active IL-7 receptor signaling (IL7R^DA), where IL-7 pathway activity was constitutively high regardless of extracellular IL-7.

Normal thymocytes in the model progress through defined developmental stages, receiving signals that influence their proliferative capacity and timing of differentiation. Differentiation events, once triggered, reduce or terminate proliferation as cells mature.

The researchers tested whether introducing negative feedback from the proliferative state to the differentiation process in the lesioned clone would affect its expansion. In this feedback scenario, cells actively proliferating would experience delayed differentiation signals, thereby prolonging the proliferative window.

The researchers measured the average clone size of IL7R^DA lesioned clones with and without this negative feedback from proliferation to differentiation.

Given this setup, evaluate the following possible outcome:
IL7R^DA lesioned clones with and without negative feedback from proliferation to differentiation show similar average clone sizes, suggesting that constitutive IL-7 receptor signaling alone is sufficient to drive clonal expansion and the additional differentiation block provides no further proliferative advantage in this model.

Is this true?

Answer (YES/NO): NO